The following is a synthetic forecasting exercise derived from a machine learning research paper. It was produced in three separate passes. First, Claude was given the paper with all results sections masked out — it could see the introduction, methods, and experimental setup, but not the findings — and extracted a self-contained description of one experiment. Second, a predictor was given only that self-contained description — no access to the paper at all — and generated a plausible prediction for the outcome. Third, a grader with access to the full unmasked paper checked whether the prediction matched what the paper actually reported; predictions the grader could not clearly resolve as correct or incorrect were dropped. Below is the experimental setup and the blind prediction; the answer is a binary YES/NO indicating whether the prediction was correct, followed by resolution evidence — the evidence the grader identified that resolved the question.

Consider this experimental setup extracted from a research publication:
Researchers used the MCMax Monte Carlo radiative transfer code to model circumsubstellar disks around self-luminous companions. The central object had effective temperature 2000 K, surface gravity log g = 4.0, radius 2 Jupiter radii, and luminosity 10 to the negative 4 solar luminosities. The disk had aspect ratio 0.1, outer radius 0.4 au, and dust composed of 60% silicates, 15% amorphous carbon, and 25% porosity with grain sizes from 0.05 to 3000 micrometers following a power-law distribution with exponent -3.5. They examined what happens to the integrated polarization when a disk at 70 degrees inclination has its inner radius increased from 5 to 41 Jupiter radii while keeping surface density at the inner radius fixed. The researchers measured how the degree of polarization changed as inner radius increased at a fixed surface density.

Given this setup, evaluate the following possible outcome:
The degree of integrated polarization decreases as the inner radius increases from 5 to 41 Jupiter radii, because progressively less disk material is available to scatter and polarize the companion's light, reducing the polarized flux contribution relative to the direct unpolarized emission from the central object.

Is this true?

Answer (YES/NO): NO